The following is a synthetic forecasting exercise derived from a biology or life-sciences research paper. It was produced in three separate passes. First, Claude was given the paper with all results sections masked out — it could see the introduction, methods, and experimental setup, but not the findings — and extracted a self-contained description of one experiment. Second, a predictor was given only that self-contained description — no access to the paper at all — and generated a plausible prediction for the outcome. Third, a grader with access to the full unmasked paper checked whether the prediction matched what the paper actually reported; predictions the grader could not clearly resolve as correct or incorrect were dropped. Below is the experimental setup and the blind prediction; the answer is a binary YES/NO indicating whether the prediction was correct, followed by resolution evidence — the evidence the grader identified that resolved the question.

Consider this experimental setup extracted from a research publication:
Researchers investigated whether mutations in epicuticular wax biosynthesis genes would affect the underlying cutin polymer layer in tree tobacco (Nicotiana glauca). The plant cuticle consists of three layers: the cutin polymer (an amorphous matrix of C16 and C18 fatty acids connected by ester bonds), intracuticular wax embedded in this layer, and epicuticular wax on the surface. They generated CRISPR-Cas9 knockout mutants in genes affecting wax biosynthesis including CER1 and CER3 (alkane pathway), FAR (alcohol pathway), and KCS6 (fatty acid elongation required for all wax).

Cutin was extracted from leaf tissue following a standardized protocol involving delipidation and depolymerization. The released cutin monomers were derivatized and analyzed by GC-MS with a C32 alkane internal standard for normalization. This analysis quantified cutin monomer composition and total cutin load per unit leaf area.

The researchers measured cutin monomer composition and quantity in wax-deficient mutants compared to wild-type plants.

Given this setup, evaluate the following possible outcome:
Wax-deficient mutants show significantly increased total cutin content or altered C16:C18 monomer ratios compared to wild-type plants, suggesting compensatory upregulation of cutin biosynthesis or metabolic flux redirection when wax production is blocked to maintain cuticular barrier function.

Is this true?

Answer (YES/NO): NO